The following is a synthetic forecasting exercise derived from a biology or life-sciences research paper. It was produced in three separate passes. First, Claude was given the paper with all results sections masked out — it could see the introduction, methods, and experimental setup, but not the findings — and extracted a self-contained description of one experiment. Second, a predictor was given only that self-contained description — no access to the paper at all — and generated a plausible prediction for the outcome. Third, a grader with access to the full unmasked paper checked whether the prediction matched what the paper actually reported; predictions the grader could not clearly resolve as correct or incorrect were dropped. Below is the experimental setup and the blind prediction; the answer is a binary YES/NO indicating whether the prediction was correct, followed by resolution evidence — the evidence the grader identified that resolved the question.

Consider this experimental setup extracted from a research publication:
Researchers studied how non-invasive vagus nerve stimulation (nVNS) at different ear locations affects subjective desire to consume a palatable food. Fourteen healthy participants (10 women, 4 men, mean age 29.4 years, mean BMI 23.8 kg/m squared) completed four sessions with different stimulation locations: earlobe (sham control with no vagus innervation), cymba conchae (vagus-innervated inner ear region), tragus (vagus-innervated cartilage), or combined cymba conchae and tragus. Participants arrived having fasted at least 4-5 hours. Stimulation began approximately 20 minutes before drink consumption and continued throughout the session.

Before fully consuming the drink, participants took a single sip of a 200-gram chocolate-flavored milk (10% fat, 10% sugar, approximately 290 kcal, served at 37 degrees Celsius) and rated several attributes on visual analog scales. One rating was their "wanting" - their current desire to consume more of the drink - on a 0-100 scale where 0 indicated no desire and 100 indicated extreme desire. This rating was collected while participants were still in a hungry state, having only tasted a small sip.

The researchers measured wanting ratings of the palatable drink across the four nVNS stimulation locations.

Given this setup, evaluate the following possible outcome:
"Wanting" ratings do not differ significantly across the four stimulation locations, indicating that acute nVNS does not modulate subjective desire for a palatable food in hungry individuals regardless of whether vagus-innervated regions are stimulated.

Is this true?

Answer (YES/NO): NO